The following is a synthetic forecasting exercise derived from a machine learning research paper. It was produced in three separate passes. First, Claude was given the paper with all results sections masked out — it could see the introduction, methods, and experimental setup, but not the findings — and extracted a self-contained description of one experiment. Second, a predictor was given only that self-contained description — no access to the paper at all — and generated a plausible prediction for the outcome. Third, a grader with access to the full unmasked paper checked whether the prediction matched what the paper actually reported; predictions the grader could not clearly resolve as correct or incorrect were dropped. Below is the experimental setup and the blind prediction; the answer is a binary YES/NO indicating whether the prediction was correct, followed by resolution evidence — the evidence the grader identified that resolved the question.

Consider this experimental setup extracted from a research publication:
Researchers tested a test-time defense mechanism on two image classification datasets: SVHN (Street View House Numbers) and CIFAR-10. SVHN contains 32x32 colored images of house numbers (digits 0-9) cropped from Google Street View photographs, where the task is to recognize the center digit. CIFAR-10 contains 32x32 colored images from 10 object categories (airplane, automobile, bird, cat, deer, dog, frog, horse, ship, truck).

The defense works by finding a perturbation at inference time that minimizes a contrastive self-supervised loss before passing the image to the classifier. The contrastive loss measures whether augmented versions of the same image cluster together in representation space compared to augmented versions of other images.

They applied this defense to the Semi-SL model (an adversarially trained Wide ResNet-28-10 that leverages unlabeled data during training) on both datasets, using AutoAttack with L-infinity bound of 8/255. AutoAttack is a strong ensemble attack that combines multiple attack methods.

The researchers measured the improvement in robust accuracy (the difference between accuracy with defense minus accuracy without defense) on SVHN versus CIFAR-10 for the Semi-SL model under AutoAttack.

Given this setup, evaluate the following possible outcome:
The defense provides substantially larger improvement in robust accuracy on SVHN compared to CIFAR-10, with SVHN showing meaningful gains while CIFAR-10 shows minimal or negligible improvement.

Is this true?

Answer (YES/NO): NO